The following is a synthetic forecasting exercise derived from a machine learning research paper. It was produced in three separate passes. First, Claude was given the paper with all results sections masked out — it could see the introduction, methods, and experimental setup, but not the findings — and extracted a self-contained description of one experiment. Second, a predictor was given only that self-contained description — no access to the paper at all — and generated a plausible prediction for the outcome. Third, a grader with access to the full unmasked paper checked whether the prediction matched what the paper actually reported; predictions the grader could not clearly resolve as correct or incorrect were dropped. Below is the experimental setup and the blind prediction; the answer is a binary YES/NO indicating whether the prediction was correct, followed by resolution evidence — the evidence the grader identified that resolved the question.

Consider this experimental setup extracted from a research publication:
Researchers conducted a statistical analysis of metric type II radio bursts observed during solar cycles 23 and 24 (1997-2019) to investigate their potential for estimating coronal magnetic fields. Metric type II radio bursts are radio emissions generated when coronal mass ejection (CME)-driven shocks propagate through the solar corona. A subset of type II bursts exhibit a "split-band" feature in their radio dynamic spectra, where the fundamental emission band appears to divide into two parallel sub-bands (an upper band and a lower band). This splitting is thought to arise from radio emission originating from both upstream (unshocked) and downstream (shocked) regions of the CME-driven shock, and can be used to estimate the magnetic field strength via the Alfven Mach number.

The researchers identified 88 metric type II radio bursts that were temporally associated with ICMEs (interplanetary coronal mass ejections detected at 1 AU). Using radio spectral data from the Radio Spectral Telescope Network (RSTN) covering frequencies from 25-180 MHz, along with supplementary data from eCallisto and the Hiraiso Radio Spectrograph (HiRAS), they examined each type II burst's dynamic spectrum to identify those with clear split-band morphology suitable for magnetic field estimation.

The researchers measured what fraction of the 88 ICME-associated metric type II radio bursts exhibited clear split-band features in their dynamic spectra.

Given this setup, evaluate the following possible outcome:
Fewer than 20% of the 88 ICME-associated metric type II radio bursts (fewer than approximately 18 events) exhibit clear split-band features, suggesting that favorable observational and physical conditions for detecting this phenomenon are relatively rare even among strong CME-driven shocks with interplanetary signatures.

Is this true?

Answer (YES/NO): NO